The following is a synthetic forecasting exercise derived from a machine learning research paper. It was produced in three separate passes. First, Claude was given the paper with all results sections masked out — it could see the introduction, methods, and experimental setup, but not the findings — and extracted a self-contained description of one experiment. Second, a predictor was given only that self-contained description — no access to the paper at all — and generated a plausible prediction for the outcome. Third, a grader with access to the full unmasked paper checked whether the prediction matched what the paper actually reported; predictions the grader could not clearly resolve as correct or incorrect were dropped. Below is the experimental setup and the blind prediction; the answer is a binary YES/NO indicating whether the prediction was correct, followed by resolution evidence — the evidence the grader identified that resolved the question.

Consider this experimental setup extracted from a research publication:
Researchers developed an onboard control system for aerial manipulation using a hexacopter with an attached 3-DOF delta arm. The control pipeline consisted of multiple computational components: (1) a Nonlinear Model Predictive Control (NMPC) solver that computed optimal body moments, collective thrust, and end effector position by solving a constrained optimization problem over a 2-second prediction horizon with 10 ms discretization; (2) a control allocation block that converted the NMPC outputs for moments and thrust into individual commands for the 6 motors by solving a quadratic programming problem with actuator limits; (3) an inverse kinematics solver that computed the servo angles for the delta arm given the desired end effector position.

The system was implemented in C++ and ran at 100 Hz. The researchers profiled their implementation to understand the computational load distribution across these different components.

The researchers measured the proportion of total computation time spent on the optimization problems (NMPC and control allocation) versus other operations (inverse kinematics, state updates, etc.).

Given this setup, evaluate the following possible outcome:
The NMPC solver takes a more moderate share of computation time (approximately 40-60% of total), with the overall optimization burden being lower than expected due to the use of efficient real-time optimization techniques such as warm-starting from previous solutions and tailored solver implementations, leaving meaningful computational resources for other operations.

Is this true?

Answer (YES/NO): NO